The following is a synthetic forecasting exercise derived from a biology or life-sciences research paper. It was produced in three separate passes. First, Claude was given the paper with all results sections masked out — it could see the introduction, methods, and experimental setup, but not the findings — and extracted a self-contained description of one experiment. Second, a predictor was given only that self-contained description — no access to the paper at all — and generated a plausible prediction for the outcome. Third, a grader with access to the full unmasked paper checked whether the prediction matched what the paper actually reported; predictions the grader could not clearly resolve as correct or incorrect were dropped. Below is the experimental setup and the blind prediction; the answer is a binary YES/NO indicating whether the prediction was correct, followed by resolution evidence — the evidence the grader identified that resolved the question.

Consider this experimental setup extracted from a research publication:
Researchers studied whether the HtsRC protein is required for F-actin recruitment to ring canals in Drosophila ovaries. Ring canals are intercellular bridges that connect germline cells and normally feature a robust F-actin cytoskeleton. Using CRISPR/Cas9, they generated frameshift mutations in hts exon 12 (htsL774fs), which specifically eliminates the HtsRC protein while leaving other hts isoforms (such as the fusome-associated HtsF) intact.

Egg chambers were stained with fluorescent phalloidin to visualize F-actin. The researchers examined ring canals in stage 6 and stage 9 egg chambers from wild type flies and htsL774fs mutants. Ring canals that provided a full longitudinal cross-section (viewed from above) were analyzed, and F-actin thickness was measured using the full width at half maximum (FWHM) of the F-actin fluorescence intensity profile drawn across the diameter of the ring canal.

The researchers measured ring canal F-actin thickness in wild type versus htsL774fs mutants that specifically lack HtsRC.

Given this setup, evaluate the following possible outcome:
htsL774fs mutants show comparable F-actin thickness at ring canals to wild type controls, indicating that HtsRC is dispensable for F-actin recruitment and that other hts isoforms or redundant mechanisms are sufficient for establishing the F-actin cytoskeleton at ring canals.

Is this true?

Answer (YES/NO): NO